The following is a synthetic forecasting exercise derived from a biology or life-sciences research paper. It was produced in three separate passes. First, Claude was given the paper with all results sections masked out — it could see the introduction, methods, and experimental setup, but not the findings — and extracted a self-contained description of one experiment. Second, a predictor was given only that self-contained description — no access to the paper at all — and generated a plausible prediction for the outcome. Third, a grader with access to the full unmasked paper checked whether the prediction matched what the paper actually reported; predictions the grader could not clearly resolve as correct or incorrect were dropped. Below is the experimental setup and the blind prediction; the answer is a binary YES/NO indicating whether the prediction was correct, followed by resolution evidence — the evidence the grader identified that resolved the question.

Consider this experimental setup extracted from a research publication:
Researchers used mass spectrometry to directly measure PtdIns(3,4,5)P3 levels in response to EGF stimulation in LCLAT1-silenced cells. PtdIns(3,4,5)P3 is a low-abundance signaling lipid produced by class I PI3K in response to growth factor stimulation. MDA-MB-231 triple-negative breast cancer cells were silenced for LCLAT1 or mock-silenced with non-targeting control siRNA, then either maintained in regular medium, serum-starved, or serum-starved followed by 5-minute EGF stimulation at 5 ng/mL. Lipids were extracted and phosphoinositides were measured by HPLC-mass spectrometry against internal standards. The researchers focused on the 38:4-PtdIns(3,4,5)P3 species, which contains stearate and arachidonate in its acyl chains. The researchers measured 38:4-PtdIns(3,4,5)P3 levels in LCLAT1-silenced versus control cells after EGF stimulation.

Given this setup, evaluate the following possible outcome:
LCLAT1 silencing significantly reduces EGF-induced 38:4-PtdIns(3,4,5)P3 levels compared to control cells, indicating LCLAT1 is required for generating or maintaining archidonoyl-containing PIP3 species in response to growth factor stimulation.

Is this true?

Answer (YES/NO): YES